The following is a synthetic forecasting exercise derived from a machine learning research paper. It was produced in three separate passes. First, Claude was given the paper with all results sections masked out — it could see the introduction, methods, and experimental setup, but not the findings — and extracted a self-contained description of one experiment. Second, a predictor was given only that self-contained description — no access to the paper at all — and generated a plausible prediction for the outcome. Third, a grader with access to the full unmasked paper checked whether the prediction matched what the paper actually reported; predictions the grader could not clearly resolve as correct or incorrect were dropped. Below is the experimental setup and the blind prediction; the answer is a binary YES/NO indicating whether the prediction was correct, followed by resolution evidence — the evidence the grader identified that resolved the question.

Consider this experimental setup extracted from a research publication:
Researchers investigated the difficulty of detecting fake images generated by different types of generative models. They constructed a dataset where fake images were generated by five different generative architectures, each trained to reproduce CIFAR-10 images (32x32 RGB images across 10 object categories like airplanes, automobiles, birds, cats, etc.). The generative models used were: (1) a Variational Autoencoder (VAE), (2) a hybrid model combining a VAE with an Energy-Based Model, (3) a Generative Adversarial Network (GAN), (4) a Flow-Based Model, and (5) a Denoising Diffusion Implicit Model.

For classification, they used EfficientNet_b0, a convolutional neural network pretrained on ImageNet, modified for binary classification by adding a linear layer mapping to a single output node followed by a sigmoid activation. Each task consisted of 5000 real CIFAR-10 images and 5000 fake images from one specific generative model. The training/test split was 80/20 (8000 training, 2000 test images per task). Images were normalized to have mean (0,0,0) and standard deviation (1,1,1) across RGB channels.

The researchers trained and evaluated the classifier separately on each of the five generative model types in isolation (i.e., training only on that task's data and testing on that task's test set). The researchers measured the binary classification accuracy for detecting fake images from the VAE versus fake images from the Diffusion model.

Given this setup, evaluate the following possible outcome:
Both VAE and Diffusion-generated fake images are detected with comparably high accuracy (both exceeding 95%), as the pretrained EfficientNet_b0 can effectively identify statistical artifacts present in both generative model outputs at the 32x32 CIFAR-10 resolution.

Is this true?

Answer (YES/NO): NO